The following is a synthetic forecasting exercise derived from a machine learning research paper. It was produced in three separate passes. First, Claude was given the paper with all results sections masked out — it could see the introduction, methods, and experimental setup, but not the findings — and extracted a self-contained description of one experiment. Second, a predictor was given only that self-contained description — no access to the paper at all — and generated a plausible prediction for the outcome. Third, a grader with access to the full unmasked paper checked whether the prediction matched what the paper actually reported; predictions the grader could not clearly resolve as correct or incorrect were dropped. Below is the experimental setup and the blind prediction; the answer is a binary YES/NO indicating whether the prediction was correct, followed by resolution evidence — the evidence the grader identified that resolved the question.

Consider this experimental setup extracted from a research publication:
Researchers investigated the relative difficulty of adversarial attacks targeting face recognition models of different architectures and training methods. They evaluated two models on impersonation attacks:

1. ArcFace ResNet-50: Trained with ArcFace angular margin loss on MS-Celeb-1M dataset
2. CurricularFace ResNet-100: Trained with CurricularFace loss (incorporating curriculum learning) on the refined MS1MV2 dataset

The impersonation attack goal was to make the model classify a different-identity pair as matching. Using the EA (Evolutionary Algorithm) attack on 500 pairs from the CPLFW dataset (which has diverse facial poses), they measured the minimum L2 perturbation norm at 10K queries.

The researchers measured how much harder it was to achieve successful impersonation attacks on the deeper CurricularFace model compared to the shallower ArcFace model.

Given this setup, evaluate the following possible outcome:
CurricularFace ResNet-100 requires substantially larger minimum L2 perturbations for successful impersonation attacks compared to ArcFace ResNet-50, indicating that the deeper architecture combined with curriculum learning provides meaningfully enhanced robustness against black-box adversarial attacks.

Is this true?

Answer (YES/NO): NO